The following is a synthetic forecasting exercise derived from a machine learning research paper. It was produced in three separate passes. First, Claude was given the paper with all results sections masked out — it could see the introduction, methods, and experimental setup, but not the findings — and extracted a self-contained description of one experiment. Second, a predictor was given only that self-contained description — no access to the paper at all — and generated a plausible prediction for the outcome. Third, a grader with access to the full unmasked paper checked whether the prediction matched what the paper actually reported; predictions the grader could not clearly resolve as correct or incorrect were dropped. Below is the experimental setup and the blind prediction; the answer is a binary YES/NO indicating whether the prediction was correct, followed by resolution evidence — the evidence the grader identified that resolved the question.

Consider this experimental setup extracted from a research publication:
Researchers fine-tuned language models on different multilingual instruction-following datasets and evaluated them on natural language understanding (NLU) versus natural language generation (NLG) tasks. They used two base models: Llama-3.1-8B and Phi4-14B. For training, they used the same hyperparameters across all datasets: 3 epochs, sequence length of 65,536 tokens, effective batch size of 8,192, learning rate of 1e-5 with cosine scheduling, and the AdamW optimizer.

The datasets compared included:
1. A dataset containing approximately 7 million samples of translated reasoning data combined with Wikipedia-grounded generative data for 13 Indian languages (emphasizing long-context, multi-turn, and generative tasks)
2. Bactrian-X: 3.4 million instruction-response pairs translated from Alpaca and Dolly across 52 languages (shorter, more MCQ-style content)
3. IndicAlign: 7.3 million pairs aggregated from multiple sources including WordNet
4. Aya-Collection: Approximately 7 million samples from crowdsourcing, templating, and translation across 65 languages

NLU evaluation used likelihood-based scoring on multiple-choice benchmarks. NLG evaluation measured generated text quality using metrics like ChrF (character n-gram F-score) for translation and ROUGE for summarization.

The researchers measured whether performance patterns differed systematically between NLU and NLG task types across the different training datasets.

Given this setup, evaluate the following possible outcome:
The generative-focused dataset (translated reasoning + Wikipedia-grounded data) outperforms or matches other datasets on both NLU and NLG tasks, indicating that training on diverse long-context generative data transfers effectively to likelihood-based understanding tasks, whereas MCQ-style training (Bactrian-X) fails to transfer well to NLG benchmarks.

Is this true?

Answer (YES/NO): NO